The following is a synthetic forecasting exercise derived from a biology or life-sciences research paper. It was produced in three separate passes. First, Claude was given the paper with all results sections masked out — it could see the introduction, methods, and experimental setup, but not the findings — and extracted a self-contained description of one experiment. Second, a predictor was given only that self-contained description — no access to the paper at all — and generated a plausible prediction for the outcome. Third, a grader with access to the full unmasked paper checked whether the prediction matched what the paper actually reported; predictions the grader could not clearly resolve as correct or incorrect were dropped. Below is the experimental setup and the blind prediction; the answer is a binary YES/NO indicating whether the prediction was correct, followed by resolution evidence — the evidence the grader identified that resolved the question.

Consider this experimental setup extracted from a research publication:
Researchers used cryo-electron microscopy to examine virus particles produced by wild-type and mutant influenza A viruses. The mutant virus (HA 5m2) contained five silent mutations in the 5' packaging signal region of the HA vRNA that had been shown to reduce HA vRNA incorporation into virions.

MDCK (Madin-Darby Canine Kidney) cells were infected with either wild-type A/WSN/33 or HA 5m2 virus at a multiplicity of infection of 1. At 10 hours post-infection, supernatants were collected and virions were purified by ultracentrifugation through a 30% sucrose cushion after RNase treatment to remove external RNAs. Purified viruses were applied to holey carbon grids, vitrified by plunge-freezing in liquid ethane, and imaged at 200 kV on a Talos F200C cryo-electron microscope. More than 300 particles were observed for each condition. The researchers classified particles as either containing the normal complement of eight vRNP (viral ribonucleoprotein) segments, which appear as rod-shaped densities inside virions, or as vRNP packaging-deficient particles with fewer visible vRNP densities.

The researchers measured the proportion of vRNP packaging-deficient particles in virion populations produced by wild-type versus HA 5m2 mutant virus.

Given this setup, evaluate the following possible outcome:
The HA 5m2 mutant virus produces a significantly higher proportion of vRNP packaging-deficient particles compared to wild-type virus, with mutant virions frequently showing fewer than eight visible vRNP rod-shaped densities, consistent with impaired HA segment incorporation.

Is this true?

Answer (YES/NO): YES